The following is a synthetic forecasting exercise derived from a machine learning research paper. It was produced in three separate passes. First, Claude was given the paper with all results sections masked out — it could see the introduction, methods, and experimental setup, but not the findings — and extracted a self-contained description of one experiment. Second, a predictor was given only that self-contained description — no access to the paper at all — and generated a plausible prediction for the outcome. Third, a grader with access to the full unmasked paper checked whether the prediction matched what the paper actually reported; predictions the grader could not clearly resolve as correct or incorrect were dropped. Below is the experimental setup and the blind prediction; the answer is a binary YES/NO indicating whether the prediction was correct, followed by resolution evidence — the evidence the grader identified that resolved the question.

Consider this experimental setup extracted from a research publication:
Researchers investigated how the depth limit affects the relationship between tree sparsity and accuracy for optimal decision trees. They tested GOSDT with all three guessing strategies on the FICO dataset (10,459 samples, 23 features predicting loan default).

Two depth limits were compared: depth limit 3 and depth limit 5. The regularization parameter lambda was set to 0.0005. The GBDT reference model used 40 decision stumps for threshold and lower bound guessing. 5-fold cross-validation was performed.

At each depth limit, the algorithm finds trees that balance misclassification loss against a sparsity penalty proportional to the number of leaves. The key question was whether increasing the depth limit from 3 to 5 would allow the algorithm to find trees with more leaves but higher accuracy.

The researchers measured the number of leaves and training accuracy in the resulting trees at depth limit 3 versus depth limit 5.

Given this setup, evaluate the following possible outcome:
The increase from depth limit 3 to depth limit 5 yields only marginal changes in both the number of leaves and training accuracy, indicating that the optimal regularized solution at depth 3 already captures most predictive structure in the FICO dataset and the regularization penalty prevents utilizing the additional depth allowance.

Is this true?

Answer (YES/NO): NO